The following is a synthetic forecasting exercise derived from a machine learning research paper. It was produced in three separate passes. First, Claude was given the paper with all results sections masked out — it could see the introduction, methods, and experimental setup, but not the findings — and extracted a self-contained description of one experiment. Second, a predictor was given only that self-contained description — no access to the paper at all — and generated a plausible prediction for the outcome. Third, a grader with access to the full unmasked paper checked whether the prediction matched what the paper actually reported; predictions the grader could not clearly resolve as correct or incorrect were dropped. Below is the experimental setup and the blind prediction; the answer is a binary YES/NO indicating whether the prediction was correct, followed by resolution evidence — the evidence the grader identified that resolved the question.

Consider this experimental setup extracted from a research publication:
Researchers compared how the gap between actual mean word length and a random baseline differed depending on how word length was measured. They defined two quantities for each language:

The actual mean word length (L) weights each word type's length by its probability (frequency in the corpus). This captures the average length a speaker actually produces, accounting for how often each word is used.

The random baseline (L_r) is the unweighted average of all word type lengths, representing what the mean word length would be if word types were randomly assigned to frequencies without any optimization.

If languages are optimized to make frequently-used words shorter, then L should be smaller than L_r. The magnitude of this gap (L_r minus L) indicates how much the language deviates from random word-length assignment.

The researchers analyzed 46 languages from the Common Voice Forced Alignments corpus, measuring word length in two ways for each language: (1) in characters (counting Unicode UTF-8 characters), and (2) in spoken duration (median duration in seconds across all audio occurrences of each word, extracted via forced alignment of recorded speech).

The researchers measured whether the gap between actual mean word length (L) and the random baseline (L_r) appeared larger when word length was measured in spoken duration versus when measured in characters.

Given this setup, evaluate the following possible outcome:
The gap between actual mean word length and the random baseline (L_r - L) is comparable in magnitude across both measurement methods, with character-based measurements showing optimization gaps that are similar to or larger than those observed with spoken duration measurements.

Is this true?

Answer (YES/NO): NO